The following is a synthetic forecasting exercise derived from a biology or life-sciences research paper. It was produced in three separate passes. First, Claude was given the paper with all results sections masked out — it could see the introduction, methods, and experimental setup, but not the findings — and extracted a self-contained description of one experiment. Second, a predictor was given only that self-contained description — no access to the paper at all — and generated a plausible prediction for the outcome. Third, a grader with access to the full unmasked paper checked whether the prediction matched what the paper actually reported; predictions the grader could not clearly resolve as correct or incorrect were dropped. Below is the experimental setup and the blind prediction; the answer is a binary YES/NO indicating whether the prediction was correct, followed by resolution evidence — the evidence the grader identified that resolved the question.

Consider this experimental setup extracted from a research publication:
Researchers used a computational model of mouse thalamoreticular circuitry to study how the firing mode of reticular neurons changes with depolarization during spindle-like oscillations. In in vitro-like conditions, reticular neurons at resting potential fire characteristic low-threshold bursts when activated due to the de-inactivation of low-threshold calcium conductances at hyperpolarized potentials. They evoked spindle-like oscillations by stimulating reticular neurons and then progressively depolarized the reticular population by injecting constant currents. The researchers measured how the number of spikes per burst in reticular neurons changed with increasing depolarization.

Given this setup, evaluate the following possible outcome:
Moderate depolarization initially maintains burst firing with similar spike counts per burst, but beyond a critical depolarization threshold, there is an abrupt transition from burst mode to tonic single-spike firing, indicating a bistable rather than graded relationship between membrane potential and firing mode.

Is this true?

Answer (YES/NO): NO